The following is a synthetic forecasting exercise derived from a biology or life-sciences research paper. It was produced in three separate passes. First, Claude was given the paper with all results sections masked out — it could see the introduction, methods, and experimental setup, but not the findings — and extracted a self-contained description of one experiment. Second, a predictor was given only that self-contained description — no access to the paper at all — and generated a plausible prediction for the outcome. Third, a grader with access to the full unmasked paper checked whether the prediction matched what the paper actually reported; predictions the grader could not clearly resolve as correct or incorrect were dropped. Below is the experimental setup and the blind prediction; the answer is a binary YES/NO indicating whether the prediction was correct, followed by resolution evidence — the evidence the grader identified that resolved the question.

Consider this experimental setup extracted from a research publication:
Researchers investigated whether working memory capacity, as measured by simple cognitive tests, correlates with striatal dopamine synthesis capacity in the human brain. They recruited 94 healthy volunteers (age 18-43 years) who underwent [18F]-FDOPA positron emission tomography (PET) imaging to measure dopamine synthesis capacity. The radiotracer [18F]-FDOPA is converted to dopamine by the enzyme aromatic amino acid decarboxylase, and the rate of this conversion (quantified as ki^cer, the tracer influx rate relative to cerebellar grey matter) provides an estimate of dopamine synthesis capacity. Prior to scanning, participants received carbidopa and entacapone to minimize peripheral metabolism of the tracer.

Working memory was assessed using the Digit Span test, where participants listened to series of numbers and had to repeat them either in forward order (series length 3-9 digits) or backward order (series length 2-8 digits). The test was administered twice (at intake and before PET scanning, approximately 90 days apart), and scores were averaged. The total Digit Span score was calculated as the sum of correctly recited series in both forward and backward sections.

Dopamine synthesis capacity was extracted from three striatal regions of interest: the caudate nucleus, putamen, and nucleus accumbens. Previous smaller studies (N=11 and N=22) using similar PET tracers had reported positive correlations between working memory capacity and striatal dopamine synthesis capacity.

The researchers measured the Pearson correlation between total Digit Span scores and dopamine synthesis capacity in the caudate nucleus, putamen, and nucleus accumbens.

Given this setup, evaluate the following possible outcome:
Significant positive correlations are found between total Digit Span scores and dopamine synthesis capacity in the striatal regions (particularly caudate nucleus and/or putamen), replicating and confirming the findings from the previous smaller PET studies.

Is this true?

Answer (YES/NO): NO